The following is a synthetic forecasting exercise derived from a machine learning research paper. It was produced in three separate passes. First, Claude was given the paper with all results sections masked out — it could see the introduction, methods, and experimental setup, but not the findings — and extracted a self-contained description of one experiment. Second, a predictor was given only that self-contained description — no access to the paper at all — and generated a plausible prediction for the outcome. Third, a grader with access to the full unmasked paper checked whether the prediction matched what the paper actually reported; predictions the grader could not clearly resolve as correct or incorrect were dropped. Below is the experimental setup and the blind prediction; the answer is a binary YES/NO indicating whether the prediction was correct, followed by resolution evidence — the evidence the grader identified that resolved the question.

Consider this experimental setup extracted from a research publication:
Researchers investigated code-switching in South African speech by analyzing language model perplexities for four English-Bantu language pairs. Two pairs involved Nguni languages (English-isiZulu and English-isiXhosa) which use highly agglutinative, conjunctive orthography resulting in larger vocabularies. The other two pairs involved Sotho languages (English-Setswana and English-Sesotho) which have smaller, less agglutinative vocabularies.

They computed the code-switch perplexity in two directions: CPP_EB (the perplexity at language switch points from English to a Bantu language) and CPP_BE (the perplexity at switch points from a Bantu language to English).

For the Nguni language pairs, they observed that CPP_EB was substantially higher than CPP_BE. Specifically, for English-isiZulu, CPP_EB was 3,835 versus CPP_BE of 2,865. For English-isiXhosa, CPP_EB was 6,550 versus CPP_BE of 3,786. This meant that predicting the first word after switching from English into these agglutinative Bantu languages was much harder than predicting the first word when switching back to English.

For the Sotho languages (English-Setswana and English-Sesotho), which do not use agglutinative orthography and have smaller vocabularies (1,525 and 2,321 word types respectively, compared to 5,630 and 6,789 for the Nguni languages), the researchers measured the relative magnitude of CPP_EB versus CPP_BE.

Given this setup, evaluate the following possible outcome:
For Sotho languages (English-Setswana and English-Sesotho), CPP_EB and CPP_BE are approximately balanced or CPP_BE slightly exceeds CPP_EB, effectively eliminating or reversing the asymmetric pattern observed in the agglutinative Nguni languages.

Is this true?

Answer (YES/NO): NO